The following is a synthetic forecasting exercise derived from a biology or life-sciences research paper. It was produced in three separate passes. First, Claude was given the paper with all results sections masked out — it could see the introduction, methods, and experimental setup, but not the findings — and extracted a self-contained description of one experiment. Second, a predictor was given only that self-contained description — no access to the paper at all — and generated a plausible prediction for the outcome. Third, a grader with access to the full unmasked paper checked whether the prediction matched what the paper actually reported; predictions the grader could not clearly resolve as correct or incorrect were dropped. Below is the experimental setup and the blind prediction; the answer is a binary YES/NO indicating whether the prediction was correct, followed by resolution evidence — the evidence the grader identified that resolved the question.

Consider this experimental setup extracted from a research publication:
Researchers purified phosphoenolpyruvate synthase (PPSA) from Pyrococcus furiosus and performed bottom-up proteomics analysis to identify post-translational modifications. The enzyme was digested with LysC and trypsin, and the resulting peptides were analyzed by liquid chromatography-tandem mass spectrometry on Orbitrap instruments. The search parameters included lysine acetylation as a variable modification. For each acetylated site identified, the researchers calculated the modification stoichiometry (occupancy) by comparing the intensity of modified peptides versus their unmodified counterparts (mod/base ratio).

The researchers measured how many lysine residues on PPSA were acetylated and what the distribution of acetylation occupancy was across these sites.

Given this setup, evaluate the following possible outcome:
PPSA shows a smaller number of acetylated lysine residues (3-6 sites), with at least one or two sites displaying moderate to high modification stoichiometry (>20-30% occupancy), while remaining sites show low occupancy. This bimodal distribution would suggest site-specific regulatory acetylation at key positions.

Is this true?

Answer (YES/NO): NO